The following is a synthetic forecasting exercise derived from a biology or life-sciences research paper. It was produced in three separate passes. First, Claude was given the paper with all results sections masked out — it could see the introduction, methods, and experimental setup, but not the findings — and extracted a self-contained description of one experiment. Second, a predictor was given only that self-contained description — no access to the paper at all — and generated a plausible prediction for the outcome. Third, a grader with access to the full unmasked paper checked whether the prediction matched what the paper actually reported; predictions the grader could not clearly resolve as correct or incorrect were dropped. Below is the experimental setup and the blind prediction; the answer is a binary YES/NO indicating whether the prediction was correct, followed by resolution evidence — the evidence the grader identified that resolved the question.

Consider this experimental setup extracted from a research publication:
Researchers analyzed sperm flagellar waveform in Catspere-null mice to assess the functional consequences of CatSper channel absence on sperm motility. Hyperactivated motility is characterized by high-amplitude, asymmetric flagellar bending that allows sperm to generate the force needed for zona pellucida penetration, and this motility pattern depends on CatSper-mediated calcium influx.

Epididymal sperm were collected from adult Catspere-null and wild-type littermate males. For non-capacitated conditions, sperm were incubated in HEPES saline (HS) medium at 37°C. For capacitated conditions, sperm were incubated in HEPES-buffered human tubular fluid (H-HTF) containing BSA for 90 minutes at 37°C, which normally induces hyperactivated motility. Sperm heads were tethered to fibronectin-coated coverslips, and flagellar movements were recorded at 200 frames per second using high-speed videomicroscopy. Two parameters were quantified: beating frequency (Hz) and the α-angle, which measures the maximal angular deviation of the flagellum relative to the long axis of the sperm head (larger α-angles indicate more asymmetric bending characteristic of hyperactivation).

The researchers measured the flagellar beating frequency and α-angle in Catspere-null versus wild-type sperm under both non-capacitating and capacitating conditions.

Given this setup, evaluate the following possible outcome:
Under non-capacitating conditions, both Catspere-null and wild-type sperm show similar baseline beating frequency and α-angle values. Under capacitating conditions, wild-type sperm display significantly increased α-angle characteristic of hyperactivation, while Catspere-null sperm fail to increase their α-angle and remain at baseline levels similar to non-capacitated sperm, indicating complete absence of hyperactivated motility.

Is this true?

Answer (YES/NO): NO